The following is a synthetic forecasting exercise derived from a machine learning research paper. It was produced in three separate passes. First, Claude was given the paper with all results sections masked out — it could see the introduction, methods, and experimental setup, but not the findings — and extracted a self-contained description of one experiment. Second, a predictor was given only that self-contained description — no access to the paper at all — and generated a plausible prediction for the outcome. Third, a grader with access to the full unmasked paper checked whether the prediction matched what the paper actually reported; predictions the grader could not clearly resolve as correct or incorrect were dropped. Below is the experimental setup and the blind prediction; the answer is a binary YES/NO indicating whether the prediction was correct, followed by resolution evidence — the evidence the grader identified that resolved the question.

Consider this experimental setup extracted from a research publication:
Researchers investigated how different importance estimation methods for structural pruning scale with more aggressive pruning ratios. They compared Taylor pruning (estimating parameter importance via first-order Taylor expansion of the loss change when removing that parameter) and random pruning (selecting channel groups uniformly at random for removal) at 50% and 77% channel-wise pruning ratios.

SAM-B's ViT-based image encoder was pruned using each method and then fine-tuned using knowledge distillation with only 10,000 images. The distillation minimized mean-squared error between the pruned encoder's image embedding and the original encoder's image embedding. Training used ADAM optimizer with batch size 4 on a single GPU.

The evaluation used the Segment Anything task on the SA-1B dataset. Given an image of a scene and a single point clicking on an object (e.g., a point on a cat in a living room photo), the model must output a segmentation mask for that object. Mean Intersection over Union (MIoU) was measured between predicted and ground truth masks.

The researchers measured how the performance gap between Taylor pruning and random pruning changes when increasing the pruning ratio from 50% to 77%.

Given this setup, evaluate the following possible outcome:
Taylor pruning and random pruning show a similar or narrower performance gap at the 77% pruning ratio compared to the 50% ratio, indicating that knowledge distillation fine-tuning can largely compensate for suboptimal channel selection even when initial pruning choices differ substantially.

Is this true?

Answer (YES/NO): NO